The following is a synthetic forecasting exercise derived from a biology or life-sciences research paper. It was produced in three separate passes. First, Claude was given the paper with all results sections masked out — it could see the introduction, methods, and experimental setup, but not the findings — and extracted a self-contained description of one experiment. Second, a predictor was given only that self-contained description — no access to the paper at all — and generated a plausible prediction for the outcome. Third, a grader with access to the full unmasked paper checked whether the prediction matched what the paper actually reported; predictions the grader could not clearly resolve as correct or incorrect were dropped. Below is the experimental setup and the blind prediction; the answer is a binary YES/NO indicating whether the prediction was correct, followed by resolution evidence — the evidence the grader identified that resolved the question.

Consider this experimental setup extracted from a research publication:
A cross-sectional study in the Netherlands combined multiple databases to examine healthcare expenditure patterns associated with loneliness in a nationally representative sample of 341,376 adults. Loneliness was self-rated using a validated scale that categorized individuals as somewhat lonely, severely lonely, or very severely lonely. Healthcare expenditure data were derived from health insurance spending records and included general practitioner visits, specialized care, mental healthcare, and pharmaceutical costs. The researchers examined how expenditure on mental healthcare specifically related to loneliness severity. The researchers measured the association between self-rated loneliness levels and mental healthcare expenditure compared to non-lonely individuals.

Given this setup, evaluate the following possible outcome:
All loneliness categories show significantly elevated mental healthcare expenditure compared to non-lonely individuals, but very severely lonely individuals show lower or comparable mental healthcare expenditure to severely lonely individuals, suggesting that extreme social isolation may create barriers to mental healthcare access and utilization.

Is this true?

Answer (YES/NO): NO